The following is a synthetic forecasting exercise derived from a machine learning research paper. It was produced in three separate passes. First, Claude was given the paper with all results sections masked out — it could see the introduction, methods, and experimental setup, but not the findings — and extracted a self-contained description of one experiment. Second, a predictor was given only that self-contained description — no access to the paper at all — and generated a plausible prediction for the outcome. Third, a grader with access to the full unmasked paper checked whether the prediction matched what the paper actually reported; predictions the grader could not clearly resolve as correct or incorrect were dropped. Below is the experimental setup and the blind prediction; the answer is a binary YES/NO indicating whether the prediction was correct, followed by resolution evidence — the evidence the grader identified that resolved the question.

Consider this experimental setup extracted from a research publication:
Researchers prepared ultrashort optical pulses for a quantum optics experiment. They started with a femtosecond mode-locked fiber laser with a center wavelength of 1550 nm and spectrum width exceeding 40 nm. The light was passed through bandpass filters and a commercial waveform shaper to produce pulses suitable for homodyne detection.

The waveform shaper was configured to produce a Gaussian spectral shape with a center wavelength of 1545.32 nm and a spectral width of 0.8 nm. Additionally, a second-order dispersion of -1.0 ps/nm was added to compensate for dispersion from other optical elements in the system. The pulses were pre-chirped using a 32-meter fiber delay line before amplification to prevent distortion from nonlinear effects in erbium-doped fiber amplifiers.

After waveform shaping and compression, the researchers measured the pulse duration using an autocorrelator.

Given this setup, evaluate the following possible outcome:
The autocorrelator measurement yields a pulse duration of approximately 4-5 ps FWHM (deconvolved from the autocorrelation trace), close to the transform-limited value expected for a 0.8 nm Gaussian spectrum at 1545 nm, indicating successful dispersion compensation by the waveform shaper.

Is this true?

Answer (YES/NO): NO